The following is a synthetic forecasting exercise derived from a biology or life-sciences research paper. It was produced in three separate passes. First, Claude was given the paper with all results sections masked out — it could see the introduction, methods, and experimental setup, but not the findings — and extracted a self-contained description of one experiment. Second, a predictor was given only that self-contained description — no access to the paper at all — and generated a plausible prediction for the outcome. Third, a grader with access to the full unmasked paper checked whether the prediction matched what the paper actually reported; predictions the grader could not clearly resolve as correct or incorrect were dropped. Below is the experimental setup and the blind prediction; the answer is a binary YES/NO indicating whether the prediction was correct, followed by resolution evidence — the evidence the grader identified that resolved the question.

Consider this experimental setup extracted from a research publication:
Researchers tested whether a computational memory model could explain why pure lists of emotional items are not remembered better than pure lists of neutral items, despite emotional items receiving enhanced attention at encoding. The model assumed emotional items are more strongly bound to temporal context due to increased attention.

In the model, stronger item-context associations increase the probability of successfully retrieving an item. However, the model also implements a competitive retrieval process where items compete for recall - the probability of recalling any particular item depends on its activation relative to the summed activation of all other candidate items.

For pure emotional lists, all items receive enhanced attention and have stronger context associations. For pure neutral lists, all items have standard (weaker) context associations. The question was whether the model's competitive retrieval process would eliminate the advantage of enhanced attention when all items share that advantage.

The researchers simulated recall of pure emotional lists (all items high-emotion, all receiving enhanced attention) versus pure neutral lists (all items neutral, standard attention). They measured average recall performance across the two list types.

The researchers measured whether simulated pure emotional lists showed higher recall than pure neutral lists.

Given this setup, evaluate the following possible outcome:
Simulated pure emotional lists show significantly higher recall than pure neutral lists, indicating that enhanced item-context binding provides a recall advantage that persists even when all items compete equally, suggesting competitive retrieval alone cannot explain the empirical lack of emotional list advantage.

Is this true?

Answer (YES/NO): NO